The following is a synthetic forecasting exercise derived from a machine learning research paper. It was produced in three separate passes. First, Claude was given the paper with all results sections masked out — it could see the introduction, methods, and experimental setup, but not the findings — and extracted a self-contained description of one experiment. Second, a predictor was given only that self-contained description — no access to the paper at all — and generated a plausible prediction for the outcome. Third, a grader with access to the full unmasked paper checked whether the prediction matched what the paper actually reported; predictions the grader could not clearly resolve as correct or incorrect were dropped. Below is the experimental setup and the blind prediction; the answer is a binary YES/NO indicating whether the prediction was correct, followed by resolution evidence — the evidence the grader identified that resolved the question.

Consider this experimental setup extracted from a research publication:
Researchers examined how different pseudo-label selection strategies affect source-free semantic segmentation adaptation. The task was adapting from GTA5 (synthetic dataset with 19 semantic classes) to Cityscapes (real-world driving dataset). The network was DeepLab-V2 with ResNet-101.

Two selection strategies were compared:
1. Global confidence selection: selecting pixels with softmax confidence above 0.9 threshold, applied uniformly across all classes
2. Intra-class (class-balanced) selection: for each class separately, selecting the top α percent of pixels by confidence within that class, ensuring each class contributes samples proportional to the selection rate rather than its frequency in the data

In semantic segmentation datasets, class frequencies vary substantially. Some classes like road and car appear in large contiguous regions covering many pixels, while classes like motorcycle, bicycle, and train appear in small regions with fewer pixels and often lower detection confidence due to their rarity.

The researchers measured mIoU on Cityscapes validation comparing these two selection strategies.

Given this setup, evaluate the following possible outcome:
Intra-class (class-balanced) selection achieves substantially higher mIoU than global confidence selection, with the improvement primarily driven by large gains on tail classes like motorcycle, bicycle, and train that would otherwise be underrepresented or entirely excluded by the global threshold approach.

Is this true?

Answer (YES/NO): NO